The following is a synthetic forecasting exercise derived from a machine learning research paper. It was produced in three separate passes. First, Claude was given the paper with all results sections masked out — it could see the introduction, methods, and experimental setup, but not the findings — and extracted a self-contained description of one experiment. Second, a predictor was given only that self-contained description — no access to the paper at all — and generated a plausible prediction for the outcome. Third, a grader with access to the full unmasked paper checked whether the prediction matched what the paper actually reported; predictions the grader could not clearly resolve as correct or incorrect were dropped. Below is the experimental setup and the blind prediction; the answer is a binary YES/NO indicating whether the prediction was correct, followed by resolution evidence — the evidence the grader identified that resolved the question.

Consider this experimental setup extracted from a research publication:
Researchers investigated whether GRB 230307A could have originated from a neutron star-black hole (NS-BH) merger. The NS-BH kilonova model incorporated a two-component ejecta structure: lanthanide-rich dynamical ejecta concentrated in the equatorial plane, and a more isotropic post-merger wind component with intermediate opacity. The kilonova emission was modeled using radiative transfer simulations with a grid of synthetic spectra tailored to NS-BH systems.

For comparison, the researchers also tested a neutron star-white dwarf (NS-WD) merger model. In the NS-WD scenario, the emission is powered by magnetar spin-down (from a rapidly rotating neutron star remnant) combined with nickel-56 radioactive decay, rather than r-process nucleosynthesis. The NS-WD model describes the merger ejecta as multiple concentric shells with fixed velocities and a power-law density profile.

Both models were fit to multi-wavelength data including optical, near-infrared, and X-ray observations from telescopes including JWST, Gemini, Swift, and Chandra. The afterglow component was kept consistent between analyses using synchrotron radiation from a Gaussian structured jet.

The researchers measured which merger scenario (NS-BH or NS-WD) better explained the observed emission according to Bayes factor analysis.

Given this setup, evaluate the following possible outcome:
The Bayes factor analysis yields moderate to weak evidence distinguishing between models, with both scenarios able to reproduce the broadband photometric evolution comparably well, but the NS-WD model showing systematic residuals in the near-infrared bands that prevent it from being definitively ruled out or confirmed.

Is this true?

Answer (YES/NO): NO